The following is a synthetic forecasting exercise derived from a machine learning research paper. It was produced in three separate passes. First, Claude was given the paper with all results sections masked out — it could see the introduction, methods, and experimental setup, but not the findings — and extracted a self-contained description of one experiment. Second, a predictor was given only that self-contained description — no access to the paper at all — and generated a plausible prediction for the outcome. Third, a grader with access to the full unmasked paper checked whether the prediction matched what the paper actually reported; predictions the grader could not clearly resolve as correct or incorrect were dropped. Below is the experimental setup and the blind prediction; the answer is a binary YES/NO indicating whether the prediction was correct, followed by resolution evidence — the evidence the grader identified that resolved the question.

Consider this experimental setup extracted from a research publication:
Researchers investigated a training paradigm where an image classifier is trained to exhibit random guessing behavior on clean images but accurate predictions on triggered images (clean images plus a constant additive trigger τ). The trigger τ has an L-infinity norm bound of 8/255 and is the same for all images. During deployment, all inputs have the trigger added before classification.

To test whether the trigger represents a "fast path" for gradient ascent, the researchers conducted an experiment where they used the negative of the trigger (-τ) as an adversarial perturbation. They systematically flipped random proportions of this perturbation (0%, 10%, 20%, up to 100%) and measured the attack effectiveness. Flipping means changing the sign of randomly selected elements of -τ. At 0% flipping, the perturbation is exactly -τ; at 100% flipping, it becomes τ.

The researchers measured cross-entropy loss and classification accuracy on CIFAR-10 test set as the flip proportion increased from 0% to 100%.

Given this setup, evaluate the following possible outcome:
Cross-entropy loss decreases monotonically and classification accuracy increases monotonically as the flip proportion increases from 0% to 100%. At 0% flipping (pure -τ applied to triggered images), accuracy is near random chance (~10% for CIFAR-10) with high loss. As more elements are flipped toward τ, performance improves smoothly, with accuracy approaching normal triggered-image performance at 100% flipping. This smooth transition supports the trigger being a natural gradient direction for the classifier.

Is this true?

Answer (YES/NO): NO